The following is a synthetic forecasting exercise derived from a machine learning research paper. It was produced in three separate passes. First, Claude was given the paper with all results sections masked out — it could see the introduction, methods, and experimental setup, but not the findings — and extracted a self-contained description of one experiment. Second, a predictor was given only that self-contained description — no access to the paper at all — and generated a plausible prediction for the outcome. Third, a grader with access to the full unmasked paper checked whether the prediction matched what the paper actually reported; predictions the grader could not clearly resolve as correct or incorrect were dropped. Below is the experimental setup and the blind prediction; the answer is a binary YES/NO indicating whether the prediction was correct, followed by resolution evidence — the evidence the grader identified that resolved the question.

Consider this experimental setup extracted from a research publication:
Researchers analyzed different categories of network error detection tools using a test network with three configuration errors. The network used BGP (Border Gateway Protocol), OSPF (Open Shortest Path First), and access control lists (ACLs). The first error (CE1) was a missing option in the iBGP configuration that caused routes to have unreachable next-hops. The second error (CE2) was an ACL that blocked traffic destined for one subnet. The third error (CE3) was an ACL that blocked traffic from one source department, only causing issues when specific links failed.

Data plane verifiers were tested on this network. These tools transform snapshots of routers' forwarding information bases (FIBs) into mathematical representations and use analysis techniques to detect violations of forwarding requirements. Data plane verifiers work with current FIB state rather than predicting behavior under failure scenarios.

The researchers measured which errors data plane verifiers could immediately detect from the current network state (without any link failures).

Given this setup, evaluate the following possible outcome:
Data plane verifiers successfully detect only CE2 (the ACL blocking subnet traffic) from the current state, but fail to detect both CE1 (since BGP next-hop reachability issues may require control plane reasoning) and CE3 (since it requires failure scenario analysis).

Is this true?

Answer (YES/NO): NO